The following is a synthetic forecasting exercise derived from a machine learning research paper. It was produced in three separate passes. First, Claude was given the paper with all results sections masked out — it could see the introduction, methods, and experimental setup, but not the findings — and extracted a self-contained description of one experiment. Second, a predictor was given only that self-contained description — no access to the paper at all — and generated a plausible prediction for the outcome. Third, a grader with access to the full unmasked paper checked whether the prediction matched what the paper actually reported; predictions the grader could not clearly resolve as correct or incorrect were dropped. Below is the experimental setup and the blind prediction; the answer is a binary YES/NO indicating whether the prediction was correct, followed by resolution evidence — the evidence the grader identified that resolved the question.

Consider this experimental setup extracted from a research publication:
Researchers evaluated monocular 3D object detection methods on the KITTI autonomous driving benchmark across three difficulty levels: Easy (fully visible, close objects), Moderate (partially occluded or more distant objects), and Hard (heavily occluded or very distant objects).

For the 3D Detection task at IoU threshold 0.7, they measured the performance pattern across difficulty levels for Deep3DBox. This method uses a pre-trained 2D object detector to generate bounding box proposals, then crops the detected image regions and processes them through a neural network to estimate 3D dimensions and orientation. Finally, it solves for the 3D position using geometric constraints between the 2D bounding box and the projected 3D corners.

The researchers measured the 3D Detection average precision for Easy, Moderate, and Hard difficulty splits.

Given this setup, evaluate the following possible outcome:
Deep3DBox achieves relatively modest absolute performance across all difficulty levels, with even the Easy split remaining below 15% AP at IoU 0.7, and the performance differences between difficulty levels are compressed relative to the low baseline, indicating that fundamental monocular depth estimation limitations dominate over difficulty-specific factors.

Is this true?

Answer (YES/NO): YES